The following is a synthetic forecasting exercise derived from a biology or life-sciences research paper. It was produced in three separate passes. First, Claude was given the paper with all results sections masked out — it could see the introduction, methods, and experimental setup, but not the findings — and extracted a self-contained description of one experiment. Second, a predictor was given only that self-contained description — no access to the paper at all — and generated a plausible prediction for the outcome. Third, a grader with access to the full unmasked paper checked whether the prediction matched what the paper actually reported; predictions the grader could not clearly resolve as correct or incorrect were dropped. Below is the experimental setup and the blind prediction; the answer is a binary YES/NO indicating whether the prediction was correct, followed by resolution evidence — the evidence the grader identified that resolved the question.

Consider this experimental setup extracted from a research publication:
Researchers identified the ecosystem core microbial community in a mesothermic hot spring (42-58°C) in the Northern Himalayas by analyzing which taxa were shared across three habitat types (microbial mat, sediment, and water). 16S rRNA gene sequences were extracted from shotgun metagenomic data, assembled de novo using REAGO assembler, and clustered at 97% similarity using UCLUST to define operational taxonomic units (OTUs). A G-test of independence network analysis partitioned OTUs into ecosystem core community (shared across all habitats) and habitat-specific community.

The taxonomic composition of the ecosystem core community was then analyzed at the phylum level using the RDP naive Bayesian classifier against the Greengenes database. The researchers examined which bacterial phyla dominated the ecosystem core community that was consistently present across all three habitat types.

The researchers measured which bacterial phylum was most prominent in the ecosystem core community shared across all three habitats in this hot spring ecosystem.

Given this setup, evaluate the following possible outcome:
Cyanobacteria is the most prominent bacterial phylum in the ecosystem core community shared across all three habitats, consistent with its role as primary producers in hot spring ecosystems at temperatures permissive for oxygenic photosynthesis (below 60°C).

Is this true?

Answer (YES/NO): NO